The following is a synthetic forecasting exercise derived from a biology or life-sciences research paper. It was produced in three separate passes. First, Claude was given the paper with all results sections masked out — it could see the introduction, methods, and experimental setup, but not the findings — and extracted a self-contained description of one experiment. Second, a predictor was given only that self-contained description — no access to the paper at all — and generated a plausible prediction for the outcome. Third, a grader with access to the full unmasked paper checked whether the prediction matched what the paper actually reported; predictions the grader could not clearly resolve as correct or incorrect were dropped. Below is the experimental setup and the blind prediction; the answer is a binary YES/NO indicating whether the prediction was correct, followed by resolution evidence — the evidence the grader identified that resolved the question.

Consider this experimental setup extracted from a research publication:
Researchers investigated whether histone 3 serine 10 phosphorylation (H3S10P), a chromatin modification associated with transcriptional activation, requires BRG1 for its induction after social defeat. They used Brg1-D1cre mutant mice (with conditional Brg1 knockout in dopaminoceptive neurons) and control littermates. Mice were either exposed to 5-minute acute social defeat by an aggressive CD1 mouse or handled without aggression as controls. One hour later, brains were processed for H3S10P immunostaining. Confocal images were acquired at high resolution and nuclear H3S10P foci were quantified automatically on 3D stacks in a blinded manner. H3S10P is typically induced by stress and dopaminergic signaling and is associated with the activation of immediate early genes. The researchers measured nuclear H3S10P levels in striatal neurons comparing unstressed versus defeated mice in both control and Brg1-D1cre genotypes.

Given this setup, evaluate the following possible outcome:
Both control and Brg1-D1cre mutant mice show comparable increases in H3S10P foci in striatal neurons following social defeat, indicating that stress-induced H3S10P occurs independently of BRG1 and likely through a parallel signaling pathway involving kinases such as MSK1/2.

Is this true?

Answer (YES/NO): NO